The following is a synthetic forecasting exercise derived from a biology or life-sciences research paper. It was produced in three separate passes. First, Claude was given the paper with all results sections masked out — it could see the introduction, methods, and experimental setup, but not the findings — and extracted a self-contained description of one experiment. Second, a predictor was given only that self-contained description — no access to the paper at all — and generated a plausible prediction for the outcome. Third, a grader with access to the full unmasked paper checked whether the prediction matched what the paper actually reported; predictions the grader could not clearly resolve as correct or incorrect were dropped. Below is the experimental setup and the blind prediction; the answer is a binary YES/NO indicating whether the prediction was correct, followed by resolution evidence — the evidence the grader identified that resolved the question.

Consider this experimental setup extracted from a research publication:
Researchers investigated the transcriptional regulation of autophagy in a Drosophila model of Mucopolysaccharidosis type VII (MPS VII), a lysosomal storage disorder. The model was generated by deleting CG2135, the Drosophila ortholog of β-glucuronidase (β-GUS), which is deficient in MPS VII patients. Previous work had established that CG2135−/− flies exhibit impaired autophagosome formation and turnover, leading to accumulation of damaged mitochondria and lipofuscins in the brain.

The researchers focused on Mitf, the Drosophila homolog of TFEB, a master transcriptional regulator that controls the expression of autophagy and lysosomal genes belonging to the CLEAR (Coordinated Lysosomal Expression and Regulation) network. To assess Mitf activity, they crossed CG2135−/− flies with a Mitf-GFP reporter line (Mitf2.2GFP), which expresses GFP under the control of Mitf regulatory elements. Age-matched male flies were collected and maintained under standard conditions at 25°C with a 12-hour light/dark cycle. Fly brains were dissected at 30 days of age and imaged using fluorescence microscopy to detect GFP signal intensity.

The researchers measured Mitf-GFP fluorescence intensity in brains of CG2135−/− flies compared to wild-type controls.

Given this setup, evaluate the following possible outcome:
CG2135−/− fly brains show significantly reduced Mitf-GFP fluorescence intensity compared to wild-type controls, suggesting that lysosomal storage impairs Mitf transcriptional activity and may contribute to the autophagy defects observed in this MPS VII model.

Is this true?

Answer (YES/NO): YES